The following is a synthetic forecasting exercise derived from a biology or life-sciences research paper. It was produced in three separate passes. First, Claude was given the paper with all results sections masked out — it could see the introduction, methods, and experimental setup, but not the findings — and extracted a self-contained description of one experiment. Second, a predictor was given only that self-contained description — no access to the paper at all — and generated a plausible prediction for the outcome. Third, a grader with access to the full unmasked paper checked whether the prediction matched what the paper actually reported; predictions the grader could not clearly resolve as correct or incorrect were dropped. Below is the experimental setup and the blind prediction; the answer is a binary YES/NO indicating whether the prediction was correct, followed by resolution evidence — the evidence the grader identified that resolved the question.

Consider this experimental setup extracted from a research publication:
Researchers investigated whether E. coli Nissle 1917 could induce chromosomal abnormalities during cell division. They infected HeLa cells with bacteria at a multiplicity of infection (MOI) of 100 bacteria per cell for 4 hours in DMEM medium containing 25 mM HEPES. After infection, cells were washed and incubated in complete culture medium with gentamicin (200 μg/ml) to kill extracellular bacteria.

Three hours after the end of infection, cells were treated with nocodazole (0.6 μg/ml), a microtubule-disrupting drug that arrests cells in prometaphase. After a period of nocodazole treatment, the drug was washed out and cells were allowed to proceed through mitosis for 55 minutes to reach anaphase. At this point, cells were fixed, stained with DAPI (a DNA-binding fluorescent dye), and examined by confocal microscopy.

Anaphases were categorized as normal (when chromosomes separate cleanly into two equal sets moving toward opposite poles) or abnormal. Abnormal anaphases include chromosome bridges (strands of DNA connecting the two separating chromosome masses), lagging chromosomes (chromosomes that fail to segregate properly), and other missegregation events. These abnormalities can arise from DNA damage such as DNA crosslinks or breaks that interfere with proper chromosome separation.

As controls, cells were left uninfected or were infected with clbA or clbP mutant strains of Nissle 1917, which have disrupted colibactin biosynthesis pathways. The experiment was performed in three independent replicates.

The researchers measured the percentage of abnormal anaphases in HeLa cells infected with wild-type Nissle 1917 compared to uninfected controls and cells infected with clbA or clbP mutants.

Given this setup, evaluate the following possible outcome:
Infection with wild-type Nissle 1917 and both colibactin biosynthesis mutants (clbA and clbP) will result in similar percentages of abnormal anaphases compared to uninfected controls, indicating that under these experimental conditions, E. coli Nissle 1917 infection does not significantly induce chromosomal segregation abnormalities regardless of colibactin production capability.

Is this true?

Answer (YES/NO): NO